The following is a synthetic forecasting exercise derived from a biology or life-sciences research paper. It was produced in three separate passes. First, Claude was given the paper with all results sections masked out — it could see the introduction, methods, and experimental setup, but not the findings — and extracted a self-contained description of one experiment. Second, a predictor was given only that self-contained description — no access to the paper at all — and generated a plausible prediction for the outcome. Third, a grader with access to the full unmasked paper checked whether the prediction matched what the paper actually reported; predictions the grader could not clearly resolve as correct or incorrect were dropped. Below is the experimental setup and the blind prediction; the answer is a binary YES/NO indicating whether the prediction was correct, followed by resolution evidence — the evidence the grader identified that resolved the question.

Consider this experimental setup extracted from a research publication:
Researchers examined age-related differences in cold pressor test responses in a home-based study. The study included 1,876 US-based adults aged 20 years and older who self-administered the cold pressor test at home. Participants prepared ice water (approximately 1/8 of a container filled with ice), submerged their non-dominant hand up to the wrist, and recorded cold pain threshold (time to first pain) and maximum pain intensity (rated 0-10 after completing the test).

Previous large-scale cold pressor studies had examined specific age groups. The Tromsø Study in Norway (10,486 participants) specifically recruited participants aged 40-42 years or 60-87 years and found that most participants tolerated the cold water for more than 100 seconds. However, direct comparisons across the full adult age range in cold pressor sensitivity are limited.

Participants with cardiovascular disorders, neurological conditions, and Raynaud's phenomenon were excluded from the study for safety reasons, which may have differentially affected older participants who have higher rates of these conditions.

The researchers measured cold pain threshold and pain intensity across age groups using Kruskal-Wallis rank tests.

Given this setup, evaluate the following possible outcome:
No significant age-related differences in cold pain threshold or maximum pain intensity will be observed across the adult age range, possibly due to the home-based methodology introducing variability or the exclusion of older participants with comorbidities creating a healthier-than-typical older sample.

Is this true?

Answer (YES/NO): YES